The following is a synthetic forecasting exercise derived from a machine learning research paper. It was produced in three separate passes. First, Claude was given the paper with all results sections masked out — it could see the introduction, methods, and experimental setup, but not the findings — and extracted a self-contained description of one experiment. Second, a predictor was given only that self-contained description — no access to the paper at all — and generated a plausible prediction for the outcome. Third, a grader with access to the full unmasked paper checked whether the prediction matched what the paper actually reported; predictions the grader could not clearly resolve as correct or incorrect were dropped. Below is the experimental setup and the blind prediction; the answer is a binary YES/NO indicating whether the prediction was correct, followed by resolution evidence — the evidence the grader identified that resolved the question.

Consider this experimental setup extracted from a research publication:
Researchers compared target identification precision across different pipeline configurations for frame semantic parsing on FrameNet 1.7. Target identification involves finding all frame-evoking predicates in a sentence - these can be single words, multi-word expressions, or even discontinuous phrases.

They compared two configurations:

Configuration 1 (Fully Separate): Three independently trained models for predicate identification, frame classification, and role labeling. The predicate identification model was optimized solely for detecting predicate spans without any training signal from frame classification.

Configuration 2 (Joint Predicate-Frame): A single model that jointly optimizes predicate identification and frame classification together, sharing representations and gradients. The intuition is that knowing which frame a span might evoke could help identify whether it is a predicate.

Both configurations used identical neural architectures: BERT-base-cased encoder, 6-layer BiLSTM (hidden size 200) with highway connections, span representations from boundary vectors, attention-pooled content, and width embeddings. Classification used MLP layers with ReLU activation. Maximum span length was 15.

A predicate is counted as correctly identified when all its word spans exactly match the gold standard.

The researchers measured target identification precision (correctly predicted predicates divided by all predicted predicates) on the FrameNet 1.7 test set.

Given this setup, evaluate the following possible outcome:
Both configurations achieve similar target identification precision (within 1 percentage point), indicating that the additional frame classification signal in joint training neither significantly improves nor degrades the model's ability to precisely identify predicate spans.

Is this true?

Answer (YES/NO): NO